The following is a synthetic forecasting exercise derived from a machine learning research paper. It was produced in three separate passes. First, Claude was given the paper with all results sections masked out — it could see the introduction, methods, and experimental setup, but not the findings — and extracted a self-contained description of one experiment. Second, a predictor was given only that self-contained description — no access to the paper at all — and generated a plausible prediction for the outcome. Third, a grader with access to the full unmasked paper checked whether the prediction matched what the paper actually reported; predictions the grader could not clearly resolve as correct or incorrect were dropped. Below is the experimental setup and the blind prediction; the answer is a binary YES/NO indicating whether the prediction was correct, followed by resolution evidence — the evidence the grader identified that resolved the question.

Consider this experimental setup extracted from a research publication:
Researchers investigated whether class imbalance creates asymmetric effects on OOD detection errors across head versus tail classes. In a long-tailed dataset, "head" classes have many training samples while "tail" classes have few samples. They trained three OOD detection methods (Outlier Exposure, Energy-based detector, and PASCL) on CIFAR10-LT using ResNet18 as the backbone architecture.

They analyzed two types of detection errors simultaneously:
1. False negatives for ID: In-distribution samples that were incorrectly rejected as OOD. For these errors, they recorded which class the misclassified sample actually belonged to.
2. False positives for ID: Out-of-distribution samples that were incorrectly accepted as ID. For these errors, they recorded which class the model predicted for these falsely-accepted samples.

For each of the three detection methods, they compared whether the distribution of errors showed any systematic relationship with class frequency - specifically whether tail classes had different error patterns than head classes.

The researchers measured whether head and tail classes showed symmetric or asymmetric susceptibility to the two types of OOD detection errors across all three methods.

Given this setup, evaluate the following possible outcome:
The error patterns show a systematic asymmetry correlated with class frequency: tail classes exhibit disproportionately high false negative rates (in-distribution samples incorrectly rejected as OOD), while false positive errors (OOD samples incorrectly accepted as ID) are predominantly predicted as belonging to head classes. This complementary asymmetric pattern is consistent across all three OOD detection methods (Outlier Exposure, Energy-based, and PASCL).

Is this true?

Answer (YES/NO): YES